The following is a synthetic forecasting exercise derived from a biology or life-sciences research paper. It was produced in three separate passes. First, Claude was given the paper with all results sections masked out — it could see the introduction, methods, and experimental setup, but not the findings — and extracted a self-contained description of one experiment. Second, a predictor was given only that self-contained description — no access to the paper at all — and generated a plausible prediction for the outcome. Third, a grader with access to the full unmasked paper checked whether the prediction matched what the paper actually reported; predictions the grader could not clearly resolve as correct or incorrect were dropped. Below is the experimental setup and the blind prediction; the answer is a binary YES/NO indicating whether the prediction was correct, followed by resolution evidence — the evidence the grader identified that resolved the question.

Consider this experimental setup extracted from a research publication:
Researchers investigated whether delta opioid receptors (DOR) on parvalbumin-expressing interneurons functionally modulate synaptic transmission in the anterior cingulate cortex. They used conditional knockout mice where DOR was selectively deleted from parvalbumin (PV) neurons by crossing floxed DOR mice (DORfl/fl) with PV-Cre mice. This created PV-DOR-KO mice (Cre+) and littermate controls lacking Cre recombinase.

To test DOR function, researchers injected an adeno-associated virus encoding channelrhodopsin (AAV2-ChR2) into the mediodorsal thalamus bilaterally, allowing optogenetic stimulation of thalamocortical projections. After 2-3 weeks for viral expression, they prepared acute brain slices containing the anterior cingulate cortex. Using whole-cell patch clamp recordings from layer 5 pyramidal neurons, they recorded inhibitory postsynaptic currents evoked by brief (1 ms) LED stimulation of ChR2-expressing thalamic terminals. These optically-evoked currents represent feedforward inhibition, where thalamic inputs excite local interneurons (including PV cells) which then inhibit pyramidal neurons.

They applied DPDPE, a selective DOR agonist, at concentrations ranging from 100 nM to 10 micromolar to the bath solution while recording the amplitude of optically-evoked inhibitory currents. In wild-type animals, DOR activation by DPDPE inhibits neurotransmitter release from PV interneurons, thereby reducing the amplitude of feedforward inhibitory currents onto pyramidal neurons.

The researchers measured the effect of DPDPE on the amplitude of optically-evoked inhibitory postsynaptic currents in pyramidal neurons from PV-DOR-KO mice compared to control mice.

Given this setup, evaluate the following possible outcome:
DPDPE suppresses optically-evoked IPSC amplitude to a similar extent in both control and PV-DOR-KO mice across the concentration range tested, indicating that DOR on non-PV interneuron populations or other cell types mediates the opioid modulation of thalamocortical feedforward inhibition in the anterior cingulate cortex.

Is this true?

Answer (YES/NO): NO